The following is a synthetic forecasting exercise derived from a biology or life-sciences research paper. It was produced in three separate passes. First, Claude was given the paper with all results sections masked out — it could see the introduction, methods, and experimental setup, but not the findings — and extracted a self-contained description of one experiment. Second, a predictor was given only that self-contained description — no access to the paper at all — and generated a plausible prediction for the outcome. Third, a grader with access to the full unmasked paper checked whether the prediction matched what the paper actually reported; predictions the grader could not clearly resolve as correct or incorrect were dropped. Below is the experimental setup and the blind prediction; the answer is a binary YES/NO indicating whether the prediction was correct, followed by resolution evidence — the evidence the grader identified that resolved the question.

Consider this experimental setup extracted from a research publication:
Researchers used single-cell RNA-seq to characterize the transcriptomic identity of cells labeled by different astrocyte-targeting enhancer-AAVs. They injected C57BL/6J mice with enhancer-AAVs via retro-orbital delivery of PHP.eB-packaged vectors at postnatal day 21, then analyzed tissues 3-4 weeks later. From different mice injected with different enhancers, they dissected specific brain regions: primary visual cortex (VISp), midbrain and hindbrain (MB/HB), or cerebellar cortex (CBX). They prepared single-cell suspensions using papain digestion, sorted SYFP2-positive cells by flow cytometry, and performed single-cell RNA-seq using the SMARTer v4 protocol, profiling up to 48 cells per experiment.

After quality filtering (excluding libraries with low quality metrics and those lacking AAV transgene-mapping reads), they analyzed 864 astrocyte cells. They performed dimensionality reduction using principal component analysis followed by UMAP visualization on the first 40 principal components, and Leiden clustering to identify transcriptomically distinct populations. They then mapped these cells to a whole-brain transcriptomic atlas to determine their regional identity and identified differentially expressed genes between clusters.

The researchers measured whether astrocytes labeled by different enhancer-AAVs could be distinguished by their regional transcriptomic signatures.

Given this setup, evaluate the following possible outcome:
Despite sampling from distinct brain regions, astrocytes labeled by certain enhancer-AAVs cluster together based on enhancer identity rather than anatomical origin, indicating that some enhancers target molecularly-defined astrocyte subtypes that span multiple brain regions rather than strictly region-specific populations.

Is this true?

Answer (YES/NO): NO